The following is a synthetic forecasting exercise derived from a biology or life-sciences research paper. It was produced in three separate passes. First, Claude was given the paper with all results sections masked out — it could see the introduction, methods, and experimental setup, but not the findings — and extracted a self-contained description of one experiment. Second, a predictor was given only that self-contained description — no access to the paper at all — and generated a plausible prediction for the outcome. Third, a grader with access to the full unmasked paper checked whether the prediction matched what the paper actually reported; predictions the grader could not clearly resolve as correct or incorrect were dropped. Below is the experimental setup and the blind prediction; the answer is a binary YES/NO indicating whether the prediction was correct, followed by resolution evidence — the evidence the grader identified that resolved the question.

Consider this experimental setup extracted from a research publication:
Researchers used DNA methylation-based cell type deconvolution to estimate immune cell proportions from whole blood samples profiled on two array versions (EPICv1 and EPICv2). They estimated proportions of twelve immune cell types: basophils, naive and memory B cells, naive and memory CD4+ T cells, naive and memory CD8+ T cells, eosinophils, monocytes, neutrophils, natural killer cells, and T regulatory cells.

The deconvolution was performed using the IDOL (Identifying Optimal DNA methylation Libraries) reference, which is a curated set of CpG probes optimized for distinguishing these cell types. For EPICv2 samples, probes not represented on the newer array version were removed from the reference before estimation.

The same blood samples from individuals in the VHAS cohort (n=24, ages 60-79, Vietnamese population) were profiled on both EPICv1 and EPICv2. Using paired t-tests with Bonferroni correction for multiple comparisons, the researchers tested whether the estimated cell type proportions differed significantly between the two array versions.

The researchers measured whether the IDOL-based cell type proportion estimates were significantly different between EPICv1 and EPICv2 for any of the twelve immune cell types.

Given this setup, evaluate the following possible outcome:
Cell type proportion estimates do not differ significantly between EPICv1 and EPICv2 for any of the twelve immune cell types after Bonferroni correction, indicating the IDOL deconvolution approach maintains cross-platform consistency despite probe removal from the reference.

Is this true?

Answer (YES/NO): NO